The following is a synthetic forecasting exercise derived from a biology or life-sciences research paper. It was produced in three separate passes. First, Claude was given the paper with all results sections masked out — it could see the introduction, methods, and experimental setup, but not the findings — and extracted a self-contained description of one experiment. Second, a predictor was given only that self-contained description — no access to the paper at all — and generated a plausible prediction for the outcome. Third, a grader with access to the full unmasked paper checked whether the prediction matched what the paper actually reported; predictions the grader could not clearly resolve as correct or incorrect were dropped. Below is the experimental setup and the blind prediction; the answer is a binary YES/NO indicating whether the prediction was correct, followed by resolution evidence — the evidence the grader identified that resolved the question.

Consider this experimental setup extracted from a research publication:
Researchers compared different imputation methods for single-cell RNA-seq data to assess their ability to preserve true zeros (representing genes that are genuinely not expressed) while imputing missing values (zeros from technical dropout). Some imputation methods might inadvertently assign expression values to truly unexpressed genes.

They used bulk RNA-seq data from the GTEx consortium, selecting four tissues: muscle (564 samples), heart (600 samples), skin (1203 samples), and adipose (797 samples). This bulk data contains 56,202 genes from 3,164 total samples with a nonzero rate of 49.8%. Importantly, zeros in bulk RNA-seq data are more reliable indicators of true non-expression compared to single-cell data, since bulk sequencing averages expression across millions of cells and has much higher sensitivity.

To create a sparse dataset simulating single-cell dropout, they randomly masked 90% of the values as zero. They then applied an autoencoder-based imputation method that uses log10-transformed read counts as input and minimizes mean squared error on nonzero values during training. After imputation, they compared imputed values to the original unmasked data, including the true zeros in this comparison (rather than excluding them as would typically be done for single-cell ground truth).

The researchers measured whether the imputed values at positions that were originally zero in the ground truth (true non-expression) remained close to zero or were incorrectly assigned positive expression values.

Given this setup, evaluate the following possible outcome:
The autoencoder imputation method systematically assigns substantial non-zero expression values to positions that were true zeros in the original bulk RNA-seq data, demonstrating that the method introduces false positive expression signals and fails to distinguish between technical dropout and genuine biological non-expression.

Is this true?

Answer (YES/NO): YES